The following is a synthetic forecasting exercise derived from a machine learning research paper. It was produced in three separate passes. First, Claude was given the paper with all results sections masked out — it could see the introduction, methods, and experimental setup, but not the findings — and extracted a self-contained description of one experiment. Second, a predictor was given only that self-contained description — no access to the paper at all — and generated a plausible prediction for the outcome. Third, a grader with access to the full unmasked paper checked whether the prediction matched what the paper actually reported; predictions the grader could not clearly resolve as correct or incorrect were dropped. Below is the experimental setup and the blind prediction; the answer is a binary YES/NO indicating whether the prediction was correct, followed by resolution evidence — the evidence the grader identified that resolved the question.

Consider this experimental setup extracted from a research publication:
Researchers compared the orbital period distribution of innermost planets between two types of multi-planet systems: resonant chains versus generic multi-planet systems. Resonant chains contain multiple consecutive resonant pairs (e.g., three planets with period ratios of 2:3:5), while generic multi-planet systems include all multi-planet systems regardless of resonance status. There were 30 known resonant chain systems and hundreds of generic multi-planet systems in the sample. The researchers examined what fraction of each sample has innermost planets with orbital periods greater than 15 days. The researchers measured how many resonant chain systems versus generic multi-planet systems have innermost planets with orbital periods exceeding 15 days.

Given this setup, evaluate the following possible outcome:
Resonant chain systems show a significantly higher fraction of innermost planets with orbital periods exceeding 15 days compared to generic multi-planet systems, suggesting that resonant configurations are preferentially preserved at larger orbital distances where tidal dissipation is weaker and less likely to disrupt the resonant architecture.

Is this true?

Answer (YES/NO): NO